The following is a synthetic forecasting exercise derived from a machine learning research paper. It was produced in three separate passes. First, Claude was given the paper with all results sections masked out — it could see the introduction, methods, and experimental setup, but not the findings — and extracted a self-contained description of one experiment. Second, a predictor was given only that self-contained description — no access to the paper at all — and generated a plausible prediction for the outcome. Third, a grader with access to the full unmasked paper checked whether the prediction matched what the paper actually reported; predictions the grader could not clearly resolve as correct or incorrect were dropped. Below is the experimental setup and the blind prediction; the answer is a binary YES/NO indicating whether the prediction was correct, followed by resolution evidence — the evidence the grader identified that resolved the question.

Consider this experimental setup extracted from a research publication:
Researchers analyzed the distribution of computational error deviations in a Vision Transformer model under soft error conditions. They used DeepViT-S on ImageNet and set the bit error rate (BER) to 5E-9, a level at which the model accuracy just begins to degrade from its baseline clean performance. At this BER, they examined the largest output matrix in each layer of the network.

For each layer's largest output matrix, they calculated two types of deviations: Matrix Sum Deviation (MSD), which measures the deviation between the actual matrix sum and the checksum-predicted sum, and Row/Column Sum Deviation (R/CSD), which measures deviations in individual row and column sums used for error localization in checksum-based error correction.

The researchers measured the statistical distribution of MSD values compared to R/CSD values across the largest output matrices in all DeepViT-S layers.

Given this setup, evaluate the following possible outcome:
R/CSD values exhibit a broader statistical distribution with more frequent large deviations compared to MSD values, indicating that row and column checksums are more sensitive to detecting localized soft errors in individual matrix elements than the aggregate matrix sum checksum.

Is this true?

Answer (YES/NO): YES